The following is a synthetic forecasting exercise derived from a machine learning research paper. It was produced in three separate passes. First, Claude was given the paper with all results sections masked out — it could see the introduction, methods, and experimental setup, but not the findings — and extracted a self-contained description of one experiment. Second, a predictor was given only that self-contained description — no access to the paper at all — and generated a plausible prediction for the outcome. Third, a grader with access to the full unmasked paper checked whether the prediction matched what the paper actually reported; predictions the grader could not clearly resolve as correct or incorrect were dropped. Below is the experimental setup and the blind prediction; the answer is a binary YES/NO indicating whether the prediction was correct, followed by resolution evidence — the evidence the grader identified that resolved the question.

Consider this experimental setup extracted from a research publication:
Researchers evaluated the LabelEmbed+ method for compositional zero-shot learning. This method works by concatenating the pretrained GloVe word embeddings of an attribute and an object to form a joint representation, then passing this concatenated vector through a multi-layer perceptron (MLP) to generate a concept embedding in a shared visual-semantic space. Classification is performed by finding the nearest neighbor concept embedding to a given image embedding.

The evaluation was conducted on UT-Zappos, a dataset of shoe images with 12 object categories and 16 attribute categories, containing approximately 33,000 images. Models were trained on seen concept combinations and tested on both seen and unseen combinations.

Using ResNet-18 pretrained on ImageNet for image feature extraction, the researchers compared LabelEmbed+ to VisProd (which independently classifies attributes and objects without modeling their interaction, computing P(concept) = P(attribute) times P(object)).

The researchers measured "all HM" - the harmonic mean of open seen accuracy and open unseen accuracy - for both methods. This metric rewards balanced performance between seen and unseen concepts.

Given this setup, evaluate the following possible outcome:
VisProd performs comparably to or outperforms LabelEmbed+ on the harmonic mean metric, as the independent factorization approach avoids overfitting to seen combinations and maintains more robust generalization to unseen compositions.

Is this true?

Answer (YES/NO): NO